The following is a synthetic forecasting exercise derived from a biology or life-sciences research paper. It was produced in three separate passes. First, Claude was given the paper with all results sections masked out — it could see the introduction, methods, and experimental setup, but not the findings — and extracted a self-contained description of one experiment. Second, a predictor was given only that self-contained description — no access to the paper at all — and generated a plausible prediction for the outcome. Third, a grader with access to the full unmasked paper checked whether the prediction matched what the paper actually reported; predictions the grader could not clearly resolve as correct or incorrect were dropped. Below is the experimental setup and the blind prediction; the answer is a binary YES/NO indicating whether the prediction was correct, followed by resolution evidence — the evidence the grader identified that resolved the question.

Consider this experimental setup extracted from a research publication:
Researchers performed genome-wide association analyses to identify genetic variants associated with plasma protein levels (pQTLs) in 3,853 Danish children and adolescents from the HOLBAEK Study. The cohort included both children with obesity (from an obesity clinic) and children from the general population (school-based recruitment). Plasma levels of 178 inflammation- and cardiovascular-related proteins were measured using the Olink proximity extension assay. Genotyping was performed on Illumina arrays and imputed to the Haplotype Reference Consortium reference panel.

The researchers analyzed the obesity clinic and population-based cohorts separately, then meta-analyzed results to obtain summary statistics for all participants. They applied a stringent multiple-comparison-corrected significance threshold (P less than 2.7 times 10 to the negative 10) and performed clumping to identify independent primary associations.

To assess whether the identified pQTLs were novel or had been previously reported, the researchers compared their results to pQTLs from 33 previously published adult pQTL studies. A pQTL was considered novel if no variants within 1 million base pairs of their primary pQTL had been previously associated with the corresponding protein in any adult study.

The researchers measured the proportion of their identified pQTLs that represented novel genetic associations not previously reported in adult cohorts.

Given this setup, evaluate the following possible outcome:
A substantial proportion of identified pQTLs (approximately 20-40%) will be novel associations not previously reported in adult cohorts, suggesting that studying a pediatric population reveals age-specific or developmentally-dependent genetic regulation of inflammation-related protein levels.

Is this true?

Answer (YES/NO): NO